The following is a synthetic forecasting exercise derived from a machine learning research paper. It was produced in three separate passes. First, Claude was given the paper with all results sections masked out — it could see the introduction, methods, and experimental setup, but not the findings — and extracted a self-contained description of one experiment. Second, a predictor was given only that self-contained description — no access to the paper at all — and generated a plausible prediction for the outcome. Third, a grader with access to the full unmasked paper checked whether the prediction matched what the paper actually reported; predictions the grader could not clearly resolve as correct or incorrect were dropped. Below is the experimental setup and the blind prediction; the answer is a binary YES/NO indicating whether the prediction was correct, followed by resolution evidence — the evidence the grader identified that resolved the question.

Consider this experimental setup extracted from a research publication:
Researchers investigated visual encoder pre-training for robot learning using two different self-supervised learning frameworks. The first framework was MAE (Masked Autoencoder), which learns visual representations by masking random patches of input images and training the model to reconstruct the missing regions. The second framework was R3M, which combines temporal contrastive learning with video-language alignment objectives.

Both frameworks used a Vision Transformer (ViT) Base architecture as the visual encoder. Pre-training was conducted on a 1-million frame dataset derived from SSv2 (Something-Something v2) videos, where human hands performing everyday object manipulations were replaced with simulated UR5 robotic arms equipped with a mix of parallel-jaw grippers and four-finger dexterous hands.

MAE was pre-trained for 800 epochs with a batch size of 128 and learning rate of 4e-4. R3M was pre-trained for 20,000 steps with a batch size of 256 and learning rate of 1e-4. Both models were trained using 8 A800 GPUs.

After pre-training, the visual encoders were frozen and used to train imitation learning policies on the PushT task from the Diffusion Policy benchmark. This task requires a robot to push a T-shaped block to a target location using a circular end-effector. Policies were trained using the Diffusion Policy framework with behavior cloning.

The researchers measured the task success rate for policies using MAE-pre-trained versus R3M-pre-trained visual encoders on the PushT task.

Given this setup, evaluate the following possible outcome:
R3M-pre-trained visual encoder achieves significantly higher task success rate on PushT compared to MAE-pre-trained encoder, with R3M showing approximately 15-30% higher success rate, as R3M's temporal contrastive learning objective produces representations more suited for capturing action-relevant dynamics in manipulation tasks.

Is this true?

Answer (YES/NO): NO